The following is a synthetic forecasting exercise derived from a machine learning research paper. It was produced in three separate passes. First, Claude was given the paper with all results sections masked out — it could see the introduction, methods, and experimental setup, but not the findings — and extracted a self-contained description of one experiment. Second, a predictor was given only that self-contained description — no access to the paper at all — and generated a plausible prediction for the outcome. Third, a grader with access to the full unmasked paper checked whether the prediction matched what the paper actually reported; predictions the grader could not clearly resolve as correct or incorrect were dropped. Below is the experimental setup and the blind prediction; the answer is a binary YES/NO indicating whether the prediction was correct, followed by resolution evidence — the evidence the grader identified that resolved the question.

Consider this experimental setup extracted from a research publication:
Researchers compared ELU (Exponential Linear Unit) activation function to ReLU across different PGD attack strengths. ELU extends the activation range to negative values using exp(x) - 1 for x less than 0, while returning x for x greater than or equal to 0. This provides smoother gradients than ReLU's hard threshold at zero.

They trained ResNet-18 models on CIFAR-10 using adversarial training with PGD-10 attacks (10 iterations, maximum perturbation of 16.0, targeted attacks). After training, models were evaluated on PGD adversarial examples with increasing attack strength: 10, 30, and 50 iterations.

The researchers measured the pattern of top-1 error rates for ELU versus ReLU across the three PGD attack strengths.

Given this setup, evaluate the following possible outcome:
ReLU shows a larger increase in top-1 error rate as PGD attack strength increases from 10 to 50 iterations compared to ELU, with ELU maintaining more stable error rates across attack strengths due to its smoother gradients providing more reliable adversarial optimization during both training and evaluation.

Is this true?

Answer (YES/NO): YES